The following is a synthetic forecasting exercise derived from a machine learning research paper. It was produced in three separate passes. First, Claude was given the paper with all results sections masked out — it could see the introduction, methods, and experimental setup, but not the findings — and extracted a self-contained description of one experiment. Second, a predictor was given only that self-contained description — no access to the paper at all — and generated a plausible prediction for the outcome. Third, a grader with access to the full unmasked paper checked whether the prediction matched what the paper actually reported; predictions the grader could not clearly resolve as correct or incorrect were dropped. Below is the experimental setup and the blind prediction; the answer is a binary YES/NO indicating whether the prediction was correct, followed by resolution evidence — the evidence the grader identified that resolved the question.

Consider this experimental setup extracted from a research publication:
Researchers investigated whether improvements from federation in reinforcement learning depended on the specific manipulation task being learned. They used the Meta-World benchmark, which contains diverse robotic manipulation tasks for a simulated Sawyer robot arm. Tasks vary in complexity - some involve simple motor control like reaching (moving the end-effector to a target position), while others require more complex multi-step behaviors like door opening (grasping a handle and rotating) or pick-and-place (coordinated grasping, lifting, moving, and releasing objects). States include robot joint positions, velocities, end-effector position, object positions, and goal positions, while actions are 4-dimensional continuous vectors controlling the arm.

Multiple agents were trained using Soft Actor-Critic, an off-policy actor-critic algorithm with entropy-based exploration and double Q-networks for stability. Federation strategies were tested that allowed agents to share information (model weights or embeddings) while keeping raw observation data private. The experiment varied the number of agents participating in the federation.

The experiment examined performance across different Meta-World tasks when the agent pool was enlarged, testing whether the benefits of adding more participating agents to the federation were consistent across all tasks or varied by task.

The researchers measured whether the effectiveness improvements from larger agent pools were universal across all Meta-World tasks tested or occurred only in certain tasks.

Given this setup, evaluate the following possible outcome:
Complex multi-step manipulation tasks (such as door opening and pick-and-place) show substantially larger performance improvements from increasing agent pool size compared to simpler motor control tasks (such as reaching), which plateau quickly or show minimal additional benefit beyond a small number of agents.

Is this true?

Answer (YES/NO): NO